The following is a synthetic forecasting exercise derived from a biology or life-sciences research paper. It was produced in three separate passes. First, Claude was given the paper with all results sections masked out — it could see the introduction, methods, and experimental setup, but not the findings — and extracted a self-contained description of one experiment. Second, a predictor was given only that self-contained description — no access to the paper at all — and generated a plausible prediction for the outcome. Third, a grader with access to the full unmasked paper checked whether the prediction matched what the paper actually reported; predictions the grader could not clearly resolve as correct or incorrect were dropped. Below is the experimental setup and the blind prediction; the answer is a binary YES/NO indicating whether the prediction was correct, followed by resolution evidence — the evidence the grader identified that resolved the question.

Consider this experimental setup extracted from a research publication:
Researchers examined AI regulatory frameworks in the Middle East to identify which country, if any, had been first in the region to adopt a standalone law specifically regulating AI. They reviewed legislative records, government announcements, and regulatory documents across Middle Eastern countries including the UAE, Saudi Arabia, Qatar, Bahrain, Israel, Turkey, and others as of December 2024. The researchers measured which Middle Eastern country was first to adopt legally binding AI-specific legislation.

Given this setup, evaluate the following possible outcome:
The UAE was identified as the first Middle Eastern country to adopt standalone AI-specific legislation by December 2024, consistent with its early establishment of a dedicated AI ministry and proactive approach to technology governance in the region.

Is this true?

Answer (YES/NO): NO